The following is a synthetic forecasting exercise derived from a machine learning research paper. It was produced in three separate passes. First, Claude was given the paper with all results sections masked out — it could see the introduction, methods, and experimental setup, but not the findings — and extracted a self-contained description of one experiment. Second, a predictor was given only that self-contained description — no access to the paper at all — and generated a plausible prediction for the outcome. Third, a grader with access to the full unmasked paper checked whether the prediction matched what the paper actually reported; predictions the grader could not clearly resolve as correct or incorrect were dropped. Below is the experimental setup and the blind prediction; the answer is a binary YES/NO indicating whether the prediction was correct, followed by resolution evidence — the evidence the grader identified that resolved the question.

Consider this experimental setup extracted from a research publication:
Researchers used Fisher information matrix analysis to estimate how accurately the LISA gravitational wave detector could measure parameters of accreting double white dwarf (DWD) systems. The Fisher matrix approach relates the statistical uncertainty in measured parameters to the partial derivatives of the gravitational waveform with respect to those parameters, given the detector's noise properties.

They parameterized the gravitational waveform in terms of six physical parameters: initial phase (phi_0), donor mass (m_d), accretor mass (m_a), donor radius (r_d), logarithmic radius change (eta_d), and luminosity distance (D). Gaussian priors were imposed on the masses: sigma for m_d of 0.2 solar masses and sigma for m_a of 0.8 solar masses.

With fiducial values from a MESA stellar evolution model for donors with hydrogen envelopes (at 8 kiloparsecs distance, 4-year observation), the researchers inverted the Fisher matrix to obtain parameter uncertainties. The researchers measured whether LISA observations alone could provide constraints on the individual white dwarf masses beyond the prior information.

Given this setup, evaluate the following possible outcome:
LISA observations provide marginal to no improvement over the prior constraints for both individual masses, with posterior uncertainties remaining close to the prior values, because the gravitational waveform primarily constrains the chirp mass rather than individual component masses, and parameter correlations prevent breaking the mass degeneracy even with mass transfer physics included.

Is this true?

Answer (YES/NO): YES